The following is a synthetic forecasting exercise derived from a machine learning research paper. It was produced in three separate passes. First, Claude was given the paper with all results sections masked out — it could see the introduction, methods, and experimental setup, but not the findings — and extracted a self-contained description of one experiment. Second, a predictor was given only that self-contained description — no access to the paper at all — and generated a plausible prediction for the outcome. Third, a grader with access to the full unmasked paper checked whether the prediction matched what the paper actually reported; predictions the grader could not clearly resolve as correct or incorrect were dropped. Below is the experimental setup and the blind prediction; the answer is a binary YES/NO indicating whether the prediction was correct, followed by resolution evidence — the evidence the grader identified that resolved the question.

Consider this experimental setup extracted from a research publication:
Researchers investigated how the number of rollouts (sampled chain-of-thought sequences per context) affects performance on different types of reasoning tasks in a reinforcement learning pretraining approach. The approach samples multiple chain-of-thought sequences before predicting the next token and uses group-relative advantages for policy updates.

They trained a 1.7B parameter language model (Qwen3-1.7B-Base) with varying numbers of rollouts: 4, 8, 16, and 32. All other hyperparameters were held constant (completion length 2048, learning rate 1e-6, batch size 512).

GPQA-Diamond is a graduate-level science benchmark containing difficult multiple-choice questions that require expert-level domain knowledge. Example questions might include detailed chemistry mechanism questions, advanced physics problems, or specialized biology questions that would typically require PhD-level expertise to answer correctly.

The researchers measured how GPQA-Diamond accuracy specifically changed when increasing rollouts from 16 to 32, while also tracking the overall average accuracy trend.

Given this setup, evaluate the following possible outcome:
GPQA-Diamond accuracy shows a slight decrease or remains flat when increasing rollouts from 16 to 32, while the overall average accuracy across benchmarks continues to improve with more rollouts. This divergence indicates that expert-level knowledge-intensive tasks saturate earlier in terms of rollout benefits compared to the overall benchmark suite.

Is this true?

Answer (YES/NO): NO